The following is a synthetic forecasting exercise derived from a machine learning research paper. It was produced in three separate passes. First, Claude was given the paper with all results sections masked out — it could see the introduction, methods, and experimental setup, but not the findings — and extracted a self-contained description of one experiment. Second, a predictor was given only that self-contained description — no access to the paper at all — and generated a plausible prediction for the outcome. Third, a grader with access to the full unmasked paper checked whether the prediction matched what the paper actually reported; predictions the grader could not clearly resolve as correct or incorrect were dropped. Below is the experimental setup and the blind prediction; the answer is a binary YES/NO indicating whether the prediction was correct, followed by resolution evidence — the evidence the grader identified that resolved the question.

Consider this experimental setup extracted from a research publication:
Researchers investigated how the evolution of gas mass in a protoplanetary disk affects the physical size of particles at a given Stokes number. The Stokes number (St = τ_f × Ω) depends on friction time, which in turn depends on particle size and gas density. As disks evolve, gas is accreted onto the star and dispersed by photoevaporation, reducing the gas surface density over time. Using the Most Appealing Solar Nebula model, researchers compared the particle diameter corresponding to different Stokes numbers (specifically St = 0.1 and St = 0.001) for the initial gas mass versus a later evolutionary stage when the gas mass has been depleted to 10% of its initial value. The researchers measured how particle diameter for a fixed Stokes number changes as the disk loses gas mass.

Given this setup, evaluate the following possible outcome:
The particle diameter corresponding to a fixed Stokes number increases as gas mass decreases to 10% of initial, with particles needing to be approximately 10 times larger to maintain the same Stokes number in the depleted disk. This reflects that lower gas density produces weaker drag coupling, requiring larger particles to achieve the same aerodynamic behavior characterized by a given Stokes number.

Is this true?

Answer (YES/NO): NO